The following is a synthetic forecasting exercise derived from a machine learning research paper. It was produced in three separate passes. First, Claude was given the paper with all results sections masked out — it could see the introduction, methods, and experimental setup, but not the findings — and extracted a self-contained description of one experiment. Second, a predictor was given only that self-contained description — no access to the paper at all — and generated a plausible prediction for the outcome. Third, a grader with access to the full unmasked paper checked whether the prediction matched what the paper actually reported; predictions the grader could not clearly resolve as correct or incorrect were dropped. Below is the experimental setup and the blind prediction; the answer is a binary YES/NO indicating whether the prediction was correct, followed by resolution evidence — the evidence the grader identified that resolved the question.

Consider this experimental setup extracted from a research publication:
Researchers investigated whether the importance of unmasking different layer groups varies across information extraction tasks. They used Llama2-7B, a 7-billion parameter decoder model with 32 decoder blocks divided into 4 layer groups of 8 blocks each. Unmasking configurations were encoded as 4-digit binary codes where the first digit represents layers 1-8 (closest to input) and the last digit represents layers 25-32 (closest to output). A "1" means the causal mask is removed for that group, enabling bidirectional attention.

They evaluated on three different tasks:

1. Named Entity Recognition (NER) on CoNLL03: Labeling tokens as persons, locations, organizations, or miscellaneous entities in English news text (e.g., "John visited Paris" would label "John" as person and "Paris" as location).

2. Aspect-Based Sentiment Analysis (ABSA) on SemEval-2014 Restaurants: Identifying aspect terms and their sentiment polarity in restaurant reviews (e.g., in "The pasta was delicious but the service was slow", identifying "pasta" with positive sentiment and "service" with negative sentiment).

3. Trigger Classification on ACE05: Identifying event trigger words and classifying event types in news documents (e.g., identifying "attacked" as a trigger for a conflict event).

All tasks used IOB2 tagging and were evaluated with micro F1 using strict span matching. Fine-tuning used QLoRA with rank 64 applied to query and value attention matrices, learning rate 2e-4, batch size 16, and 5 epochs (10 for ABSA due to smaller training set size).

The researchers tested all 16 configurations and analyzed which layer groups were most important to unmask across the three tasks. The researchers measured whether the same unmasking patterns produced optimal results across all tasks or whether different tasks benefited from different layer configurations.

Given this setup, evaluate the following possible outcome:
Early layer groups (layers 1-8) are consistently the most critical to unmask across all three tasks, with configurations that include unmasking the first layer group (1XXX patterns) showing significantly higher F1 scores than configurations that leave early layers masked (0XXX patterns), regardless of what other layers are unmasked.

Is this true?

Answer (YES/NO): NO